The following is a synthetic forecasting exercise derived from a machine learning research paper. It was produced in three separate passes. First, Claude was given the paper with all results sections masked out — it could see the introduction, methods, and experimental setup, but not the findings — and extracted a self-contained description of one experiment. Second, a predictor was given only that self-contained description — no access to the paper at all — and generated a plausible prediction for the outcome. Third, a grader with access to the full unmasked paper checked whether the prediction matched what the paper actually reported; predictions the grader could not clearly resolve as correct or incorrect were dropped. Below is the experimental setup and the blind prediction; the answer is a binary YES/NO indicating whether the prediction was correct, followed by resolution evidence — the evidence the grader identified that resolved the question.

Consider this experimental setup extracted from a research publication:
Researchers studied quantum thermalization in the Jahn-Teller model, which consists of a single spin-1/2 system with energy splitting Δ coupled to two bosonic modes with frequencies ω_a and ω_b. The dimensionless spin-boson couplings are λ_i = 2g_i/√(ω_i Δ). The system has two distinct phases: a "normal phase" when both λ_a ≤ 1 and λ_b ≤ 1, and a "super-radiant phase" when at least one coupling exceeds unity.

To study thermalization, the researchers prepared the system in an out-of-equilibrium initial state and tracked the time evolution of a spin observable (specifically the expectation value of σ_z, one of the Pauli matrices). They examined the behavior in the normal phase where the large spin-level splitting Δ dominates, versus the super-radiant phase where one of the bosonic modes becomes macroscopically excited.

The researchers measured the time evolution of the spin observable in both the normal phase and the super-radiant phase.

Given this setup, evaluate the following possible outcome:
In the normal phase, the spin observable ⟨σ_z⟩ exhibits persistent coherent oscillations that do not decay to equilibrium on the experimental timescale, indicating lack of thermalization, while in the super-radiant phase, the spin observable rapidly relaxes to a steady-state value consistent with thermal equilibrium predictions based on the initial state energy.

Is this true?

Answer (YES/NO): NO